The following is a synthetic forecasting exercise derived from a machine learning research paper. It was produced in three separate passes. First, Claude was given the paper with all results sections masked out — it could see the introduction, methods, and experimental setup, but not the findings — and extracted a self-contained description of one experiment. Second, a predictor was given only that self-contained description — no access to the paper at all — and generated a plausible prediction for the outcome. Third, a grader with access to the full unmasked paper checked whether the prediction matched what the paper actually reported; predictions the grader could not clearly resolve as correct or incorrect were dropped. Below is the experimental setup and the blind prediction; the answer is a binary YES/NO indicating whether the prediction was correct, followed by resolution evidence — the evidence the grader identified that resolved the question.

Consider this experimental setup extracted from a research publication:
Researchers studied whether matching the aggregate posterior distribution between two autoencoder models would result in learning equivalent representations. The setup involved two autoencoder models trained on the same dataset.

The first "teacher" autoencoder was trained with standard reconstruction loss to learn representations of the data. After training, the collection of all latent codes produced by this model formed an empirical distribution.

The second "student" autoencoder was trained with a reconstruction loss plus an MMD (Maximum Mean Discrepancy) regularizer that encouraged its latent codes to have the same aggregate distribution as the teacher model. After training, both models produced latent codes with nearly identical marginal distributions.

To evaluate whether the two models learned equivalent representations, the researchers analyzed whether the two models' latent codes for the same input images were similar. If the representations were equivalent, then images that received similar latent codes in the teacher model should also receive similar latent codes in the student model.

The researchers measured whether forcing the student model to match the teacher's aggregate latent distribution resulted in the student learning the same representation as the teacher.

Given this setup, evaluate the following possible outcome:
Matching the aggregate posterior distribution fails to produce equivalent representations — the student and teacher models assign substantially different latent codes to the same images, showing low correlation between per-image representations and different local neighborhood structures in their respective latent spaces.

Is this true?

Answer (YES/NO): YES